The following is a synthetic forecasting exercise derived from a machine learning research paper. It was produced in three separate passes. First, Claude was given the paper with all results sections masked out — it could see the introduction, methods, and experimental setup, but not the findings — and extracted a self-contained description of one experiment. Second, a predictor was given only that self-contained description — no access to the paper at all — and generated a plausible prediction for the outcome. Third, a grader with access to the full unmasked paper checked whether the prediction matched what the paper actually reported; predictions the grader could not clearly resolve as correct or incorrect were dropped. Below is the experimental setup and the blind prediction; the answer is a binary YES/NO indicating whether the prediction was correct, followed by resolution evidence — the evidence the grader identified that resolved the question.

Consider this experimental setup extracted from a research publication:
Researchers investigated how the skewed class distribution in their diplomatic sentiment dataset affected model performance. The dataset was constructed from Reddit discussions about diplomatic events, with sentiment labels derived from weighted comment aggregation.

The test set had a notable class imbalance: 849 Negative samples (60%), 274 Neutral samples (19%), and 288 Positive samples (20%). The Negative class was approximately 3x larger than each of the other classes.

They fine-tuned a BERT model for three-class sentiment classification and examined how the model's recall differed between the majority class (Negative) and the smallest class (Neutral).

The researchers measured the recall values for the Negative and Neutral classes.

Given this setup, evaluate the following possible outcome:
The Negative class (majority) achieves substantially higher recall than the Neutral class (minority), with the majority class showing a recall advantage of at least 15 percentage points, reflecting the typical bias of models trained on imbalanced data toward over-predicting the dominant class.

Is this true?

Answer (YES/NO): YES